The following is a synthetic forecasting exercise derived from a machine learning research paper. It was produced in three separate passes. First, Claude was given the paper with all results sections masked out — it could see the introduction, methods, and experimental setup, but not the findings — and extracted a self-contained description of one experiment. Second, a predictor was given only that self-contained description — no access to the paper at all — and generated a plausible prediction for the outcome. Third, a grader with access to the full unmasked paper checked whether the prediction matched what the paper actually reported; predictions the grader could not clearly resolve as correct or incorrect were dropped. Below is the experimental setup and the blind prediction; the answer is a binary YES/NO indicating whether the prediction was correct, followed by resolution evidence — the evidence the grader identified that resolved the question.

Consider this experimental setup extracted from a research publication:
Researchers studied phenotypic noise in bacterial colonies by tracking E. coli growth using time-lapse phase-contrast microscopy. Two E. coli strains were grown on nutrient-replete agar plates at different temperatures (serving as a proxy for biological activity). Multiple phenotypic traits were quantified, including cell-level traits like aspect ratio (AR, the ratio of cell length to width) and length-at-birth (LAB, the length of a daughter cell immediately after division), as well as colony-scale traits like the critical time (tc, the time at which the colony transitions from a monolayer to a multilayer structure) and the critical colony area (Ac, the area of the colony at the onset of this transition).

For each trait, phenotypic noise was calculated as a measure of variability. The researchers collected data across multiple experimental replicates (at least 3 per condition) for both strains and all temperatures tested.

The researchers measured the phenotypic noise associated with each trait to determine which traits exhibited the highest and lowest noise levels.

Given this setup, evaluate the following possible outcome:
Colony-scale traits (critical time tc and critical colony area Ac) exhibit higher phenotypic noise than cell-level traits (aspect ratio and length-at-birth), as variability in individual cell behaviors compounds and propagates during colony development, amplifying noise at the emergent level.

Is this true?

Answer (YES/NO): NO